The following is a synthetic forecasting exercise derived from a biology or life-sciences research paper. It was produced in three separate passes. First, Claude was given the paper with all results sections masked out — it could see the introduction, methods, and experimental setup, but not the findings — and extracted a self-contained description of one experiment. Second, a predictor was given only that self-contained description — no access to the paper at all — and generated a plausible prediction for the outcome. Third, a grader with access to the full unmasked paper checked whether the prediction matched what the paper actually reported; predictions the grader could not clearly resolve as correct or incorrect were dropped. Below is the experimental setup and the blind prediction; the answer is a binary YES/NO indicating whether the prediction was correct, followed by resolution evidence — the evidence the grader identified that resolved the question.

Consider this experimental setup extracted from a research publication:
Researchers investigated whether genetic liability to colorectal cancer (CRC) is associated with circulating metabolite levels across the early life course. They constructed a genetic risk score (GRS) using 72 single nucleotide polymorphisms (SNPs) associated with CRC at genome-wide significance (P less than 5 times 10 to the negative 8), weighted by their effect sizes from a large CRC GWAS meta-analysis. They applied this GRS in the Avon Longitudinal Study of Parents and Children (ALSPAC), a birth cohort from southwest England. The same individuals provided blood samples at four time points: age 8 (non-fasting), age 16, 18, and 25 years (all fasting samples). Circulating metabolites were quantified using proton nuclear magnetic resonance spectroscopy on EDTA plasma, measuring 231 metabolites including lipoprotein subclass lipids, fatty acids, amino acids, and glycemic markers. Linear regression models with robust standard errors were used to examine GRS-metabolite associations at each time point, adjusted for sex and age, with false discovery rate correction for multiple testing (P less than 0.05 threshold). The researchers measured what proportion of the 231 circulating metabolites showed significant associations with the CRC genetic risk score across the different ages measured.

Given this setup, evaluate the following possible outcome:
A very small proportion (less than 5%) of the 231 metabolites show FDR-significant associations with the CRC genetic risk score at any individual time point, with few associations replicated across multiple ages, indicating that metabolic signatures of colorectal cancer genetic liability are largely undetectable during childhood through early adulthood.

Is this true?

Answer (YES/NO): NO